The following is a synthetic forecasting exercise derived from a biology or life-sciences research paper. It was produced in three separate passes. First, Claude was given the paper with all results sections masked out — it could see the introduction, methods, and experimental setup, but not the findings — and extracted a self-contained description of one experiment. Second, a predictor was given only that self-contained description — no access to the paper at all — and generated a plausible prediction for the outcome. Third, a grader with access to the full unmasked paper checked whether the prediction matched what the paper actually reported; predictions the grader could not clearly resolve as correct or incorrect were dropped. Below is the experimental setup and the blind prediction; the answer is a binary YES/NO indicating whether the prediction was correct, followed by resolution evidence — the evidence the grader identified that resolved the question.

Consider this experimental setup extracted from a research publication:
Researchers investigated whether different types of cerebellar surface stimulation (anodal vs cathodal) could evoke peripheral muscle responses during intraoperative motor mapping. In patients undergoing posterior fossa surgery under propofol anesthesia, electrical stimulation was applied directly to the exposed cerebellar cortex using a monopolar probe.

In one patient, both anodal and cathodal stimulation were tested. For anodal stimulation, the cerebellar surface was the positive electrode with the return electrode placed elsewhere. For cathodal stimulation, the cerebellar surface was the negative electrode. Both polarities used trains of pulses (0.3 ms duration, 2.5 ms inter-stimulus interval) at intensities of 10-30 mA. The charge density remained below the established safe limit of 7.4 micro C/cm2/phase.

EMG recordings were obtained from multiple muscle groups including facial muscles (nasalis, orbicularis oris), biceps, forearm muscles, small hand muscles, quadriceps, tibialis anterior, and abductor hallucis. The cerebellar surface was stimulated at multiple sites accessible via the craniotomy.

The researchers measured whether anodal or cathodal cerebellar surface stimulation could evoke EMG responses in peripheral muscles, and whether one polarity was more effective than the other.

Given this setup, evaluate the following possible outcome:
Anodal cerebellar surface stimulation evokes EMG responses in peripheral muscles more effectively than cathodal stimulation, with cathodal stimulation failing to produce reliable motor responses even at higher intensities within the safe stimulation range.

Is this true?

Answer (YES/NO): NO